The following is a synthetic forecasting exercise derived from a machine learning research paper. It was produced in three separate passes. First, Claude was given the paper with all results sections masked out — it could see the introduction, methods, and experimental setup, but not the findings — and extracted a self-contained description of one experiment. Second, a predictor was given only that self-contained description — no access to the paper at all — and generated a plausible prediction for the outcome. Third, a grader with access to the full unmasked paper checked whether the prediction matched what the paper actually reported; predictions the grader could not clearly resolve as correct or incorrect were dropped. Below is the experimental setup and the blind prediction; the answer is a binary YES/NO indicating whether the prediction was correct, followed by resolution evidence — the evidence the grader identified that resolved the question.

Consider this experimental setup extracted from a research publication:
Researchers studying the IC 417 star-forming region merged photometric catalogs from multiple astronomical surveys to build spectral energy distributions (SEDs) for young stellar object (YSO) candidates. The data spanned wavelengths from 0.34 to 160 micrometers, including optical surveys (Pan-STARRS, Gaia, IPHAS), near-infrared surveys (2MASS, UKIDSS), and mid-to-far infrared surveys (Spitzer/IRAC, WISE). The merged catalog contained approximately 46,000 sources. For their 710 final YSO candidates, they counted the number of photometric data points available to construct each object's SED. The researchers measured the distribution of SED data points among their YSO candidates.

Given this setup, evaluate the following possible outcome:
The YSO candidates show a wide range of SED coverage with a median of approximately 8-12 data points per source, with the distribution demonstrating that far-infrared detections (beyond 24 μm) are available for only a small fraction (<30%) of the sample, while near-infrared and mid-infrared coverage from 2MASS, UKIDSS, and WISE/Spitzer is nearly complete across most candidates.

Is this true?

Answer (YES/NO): NO